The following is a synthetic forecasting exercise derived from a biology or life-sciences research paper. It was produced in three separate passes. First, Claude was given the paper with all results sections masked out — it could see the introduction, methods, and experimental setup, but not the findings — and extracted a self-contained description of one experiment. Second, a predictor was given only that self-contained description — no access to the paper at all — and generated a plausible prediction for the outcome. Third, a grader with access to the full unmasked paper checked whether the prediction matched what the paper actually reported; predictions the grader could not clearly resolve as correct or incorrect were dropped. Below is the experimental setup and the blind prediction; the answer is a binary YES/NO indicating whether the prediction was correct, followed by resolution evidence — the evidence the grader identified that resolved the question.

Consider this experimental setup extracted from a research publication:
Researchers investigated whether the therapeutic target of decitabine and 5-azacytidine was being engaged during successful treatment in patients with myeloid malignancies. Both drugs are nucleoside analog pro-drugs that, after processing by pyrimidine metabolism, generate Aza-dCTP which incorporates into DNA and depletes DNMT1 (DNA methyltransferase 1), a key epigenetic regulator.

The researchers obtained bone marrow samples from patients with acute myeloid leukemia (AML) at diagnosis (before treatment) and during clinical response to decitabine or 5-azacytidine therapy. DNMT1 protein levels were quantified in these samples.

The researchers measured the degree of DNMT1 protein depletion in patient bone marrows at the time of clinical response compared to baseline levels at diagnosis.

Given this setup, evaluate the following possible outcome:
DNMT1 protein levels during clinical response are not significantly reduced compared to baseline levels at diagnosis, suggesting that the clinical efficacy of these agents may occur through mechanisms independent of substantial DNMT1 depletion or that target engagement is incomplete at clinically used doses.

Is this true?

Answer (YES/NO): NO